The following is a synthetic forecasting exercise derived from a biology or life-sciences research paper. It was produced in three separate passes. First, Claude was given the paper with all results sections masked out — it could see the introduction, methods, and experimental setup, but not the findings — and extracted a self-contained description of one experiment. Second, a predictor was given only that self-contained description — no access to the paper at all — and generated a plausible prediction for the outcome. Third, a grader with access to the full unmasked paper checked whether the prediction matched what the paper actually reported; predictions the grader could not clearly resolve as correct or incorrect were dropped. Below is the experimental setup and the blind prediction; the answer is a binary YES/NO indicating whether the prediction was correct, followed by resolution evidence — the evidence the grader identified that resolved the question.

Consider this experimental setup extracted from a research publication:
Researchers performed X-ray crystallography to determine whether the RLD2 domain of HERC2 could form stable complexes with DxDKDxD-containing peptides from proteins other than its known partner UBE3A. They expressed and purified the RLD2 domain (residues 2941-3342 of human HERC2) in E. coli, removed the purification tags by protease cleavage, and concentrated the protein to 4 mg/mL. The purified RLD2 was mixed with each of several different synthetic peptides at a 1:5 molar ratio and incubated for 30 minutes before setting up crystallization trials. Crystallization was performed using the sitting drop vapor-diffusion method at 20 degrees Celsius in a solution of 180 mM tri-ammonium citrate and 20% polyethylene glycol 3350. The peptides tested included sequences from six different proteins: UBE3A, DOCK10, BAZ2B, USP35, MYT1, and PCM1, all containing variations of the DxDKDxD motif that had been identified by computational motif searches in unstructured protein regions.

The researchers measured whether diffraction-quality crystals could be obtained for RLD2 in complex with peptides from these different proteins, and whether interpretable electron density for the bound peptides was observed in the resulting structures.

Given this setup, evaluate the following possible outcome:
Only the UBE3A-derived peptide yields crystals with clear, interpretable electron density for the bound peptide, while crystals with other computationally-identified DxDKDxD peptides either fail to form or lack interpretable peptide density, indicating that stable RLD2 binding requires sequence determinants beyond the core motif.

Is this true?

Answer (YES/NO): NO